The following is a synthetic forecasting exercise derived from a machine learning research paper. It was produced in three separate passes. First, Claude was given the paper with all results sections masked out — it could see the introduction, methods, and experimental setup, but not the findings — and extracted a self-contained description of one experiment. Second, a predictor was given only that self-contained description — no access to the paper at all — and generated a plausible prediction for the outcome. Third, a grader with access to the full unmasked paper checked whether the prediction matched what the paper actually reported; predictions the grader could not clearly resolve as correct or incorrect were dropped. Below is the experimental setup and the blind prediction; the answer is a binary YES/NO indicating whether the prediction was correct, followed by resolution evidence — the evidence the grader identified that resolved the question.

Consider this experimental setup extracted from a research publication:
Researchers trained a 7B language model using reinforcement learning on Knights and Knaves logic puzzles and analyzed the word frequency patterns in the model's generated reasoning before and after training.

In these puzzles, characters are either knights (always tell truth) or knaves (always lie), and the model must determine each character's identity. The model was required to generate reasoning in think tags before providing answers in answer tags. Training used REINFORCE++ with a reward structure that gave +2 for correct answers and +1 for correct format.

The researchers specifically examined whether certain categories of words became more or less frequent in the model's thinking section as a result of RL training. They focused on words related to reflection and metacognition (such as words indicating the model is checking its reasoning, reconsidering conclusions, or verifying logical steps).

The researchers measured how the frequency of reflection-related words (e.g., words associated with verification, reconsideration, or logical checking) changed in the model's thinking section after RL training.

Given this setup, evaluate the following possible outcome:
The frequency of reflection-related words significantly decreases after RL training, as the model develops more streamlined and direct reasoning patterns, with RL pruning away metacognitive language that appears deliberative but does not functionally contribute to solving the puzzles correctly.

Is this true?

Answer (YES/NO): NO